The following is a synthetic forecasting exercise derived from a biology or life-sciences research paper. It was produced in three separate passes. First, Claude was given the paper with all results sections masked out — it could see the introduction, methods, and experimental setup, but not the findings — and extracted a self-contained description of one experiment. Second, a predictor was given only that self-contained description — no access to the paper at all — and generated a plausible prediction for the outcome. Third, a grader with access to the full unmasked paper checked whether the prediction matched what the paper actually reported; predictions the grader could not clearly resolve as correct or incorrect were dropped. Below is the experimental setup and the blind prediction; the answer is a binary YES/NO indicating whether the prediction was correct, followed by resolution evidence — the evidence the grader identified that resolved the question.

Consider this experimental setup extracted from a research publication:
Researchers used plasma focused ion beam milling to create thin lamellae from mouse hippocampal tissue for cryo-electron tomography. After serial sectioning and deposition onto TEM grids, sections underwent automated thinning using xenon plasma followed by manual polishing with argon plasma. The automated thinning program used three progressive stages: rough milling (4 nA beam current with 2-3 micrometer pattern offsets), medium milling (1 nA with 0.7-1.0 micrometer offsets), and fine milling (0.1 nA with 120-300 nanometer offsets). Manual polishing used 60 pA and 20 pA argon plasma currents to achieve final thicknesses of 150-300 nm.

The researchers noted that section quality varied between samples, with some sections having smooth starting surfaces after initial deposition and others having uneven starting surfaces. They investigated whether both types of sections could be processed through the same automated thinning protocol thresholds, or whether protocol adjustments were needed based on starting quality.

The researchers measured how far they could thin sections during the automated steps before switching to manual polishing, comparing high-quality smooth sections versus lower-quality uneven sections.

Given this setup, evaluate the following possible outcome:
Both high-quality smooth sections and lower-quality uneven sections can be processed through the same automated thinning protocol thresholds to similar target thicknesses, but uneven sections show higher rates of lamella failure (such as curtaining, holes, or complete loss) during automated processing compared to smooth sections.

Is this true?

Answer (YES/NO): NO